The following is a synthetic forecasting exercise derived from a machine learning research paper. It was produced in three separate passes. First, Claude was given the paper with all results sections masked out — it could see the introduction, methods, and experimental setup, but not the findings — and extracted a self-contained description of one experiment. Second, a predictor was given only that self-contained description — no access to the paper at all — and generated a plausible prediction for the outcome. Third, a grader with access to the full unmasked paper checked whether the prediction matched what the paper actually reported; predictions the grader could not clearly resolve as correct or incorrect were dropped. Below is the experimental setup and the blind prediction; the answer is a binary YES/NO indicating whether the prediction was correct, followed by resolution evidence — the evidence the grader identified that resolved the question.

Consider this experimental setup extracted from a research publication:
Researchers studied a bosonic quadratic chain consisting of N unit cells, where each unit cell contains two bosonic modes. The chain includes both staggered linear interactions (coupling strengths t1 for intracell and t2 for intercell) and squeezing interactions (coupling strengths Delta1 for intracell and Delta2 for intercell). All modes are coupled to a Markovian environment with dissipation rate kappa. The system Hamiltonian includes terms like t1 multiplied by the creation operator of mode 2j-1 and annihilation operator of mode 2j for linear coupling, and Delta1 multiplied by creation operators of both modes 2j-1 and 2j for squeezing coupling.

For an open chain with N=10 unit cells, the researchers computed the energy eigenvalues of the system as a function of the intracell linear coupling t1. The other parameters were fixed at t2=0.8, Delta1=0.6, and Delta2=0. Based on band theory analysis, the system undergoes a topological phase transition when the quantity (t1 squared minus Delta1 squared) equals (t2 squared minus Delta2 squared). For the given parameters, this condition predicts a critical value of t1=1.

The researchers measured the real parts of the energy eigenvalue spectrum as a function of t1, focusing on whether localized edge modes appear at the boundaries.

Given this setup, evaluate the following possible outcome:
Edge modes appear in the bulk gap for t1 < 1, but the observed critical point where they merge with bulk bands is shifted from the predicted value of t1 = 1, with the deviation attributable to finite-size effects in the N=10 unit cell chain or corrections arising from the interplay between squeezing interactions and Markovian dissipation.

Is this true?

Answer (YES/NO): NO